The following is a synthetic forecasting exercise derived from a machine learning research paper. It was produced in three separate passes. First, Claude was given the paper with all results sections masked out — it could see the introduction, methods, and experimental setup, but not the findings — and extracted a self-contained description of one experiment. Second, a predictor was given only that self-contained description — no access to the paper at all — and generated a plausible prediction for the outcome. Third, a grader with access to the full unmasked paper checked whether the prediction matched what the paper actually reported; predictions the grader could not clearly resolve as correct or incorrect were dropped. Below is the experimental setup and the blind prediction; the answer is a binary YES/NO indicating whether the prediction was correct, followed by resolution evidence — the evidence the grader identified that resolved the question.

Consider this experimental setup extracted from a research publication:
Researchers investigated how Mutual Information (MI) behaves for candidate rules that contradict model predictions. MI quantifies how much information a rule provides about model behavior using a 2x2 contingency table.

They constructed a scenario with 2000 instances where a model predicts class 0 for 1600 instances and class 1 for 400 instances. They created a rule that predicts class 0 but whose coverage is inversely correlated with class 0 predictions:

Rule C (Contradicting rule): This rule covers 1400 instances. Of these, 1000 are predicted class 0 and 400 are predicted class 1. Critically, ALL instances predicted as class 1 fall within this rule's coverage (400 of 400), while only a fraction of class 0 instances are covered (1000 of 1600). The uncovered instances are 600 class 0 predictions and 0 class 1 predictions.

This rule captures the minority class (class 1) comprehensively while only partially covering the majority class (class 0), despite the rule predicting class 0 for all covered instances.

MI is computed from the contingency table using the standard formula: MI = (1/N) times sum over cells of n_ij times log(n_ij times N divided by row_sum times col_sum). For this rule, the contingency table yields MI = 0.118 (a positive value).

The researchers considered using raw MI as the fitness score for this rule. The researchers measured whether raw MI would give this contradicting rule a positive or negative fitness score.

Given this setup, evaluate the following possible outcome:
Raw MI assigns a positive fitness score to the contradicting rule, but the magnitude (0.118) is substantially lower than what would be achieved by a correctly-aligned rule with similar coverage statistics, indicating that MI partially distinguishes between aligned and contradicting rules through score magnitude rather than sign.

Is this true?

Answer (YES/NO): NO